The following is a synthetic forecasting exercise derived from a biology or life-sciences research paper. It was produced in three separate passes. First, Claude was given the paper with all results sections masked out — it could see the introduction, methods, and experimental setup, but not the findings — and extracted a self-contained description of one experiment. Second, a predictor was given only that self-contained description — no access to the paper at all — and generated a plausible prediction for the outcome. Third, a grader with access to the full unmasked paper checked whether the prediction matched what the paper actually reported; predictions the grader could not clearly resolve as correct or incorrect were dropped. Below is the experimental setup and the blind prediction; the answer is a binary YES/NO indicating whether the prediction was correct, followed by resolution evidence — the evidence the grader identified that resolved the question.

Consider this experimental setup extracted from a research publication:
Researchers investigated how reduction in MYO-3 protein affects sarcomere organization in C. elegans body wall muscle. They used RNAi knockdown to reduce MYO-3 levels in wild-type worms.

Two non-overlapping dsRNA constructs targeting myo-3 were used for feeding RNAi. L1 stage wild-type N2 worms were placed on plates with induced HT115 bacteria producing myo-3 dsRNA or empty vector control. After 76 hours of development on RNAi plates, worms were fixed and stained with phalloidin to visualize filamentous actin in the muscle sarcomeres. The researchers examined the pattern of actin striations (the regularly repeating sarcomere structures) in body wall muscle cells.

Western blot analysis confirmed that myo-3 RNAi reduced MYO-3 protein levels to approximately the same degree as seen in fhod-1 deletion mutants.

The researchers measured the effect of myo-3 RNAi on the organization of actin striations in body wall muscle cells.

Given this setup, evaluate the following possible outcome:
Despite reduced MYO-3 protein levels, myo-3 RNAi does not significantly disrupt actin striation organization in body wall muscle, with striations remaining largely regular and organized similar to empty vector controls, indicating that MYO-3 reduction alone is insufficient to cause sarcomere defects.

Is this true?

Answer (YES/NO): YES